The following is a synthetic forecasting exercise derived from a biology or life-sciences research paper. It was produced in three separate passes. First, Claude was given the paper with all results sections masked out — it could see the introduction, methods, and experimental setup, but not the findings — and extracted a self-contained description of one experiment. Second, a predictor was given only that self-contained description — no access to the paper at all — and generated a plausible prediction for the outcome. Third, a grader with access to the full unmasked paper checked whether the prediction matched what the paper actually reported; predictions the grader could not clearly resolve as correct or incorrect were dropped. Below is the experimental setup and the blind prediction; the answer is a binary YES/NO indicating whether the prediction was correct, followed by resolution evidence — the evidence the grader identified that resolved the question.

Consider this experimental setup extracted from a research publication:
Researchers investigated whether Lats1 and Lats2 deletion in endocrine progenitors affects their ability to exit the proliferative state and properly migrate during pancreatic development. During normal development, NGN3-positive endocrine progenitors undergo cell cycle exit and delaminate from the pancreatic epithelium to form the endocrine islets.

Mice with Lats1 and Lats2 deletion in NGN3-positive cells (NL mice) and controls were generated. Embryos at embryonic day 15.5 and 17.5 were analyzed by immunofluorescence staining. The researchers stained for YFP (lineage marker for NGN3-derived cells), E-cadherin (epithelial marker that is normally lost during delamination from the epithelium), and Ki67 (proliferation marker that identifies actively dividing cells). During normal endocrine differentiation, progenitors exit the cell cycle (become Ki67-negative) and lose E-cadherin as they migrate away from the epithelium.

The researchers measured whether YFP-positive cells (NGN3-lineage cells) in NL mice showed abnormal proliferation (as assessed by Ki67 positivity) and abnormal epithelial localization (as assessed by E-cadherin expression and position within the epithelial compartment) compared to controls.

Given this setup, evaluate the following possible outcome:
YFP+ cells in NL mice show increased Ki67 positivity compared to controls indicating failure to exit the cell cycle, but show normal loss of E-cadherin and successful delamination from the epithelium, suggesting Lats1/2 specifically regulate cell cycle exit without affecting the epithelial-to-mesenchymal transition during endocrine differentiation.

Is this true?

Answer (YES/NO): NO